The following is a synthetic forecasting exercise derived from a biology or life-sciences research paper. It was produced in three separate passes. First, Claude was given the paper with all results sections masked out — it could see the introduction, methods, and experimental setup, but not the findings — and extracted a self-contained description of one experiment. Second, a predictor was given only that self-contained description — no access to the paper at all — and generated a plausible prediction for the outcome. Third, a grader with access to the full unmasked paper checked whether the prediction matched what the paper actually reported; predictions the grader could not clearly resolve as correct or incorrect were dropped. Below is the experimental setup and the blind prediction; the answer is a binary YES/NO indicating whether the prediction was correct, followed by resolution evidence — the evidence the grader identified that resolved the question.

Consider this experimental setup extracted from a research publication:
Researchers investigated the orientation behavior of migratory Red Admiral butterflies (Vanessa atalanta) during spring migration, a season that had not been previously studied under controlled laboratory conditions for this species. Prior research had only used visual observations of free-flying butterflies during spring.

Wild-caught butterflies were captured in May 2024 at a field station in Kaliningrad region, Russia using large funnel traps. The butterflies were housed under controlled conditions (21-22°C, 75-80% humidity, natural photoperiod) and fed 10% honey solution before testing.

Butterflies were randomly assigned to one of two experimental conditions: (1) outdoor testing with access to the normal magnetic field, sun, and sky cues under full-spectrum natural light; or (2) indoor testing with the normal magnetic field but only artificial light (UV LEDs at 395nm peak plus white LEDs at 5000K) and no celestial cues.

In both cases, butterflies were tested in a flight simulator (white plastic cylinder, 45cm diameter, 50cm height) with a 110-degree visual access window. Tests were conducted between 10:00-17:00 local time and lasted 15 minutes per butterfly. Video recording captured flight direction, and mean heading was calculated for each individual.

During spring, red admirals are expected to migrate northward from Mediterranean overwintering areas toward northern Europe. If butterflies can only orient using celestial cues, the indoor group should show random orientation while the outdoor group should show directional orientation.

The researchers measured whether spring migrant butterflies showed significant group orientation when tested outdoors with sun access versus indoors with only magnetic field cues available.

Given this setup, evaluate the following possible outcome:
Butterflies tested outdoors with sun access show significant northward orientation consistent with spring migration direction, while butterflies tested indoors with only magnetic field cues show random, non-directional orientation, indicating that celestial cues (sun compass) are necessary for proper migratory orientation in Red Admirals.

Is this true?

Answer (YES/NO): NO